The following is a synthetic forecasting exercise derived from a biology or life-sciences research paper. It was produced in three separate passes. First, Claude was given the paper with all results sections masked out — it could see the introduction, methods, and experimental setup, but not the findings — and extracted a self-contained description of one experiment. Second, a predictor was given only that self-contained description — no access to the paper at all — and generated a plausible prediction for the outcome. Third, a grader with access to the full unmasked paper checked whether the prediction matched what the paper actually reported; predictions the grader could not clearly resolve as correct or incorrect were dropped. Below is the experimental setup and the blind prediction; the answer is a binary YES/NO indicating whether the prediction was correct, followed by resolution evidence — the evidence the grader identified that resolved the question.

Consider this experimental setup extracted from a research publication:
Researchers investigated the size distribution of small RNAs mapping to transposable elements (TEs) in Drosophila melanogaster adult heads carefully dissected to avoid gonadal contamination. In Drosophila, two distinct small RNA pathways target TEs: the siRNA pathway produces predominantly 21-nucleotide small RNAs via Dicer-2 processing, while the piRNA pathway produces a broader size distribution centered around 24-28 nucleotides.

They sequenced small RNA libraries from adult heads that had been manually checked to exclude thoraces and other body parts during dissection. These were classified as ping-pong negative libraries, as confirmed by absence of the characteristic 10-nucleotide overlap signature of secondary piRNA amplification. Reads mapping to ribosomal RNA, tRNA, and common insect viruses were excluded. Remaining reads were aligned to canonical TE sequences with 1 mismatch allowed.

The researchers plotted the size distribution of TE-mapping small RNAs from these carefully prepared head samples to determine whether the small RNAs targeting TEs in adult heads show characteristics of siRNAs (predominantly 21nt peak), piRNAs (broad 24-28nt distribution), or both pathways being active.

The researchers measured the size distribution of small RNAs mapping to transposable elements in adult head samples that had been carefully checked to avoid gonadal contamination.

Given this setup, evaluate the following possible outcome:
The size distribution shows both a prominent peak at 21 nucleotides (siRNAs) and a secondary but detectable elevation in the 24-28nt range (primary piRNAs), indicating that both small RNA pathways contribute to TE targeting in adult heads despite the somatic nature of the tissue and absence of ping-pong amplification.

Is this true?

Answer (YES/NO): NO